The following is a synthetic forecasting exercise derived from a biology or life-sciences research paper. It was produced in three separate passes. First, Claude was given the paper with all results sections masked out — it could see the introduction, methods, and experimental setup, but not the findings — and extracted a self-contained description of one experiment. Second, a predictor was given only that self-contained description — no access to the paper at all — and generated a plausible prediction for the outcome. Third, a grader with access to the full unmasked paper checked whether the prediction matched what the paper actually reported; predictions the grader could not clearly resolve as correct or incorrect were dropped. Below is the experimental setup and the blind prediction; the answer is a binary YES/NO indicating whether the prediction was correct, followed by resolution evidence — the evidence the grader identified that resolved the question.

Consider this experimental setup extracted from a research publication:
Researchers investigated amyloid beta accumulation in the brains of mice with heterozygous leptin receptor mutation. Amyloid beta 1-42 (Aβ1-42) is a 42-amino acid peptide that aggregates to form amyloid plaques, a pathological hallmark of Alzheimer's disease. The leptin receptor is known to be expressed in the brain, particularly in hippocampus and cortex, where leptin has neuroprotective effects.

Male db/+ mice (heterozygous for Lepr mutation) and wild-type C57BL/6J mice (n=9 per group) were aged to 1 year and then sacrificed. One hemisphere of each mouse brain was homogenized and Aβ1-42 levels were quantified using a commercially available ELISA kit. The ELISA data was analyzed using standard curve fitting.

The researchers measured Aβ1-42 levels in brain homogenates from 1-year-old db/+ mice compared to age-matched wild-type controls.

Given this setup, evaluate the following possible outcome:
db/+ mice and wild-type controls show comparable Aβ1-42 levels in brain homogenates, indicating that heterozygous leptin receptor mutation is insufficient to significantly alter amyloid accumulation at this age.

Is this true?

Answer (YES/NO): NO